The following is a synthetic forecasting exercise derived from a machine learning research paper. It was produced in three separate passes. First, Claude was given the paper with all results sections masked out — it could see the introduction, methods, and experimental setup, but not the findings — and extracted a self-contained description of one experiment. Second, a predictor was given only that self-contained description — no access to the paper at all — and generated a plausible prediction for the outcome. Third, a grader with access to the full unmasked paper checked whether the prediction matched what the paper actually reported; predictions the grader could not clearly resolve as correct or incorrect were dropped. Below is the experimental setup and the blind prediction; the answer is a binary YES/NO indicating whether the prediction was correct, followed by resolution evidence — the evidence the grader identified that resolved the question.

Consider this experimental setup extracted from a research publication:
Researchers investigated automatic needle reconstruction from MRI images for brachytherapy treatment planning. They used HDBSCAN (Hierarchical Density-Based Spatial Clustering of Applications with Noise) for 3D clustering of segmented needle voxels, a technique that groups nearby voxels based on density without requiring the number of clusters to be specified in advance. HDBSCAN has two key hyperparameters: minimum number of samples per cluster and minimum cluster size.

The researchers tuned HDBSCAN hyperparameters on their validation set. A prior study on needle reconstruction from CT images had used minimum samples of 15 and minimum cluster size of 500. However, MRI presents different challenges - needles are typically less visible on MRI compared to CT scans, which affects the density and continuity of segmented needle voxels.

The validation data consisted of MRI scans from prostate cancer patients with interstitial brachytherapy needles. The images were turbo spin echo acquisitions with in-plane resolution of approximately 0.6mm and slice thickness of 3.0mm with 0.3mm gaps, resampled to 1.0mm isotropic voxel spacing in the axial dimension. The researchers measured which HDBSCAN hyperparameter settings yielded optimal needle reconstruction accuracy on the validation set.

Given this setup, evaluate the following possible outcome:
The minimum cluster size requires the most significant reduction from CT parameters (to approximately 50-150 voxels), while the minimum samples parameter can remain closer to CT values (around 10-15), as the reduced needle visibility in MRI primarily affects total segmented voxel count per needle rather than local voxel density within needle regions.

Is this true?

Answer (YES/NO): NO